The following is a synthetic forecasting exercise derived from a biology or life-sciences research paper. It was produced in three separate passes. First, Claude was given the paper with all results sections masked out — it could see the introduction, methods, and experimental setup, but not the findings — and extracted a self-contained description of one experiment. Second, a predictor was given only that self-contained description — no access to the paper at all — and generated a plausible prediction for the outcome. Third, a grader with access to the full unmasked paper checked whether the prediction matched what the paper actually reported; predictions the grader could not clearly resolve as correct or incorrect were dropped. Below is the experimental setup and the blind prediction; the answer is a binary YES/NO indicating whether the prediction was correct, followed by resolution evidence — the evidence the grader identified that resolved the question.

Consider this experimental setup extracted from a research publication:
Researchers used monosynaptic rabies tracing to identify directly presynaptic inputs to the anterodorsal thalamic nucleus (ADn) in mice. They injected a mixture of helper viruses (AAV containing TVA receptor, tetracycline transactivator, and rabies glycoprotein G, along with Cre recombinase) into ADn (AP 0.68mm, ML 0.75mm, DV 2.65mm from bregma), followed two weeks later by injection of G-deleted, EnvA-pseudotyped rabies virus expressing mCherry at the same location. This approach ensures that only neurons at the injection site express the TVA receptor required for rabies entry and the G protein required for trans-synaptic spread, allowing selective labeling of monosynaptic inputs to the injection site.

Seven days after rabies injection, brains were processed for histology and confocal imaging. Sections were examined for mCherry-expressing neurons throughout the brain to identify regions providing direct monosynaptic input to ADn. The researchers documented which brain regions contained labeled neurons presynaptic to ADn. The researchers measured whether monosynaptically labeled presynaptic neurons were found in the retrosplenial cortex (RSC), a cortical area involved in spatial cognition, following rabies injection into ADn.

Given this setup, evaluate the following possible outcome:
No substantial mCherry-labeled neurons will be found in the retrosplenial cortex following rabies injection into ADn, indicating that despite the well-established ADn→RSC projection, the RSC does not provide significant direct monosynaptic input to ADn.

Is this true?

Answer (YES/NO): YES